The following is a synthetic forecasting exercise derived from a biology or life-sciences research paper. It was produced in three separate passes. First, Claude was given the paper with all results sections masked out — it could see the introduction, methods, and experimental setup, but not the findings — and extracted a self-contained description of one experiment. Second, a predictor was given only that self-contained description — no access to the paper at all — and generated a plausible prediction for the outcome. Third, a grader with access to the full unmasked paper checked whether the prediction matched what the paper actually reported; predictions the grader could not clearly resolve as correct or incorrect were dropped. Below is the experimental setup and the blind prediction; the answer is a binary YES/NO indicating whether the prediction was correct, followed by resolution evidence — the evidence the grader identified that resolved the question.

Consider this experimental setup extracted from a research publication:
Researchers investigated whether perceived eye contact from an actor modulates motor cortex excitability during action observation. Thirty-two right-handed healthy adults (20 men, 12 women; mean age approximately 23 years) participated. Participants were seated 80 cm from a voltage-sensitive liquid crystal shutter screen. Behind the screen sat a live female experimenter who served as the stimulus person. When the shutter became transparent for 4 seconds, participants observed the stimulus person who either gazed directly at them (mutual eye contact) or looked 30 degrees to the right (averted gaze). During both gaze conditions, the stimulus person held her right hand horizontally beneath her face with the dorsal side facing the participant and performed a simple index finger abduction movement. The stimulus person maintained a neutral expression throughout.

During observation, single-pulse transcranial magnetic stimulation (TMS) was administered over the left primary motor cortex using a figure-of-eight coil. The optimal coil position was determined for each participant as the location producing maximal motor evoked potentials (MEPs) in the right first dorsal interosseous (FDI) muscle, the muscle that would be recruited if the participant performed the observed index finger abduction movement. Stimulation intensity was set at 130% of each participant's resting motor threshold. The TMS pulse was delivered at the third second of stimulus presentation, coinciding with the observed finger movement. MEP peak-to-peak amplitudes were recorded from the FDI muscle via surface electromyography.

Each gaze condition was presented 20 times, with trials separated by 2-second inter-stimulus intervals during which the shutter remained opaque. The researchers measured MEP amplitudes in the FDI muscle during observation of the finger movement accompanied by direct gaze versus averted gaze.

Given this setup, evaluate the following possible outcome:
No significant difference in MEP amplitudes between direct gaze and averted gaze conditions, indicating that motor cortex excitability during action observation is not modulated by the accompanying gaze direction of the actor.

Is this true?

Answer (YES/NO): NO